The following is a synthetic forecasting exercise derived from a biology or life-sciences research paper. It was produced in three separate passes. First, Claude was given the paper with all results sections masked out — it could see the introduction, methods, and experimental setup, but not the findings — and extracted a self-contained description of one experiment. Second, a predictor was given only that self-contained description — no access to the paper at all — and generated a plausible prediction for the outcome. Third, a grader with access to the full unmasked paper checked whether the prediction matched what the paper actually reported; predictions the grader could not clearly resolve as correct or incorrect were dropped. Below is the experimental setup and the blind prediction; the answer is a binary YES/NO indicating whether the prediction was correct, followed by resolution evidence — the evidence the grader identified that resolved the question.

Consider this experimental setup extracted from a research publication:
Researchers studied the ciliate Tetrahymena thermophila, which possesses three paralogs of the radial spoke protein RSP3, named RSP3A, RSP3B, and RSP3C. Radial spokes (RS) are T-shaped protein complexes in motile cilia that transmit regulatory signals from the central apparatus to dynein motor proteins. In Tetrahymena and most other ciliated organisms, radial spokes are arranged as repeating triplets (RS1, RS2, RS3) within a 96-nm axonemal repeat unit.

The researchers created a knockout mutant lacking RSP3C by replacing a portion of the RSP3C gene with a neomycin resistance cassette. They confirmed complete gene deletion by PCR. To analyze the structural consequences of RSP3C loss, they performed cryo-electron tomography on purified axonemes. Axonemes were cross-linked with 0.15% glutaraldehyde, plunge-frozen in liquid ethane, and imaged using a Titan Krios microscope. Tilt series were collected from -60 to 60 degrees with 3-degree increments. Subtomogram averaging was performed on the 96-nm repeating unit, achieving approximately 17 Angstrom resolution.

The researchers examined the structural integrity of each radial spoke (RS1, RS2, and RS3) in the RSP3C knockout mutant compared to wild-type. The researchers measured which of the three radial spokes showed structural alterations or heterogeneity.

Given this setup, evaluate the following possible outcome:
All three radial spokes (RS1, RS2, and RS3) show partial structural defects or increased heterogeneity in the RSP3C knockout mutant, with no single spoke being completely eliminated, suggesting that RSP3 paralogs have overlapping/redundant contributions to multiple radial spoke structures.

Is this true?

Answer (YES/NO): NO